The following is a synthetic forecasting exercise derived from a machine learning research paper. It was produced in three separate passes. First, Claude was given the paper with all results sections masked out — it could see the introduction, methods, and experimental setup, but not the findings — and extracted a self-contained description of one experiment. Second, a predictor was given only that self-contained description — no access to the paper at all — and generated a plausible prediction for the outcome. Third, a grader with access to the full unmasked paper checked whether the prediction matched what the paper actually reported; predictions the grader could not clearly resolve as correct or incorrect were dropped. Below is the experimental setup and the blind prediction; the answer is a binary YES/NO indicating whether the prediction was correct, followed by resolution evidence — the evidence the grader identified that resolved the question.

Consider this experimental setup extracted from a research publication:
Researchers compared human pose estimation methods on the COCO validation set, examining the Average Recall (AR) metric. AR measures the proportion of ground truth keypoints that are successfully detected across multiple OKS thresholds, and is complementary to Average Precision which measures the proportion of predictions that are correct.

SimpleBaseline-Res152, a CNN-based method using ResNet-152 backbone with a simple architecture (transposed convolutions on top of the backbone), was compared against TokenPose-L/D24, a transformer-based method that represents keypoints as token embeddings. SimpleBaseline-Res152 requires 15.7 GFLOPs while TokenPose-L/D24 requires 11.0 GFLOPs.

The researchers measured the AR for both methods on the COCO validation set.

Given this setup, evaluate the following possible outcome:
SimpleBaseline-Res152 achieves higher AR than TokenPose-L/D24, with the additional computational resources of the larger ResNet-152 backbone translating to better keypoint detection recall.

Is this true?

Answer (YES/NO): NO